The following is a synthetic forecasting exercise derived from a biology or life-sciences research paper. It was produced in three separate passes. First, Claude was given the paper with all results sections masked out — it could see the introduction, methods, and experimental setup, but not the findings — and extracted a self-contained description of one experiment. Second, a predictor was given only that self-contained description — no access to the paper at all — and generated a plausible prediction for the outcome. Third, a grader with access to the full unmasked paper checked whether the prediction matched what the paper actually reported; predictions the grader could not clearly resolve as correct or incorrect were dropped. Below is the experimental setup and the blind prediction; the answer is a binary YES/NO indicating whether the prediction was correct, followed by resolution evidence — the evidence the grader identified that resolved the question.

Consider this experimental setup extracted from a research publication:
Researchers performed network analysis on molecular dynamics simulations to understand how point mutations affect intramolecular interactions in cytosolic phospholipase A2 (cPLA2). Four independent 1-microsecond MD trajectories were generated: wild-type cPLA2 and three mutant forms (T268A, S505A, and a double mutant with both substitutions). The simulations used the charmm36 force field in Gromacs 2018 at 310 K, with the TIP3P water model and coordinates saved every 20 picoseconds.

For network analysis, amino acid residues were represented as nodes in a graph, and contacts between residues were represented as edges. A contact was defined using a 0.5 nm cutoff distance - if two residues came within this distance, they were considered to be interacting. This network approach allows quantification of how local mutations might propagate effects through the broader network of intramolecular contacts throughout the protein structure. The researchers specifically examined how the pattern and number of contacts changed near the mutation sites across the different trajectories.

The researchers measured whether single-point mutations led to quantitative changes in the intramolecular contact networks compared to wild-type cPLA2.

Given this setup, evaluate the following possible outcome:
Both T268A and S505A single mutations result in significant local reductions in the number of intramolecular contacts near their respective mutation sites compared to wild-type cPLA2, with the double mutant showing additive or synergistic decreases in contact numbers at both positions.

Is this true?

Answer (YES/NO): NO